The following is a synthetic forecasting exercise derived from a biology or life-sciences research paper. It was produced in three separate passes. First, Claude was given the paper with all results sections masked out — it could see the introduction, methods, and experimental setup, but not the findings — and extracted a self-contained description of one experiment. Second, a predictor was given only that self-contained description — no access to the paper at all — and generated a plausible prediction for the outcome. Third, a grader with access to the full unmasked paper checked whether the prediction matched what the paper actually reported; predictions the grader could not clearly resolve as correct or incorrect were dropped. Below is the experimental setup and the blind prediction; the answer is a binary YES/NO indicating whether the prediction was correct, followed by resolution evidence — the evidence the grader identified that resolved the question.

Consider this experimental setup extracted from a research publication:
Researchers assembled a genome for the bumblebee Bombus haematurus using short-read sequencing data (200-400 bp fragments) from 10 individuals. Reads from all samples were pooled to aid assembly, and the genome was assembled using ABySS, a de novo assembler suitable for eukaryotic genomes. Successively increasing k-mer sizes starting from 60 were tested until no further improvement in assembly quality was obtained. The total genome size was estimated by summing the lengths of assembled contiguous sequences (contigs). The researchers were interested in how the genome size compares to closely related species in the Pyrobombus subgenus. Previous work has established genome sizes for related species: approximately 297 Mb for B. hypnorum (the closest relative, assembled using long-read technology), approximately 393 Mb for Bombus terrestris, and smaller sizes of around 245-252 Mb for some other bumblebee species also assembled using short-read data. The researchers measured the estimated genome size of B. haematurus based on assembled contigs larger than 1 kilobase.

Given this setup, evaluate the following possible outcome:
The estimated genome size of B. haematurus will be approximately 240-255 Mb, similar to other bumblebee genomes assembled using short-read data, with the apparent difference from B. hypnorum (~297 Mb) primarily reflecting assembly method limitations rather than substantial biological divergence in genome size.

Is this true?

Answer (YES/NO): NO